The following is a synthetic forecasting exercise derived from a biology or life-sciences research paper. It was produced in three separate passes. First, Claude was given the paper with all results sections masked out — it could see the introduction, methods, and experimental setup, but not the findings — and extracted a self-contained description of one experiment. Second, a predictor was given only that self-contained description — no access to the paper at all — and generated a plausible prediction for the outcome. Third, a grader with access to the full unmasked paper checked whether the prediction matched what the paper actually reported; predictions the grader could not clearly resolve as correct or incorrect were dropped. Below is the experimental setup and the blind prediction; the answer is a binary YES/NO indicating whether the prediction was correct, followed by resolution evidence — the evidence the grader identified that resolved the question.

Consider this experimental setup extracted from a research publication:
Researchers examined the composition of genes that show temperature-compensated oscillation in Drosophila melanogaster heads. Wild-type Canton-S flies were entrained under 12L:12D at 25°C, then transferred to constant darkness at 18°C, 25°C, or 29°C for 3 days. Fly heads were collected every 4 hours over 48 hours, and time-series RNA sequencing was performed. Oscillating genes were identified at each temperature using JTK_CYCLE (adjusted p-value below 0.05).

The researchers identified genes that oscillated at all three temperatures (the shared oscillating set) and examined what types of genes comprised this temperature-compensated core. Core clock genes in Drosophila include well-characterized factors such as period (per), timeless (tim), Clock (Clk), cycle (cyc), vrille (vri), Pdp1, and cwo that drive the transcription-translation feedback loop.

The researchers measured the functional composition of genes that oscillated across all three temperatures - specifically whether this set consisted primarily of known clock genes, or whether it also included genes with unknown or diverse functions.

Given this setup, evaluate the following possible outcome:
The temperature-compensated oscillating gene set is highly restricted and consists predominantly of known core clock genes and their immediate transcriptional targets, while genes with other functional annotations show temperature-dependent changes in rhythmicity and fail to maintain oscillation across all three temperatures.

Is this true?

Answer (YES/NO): NO